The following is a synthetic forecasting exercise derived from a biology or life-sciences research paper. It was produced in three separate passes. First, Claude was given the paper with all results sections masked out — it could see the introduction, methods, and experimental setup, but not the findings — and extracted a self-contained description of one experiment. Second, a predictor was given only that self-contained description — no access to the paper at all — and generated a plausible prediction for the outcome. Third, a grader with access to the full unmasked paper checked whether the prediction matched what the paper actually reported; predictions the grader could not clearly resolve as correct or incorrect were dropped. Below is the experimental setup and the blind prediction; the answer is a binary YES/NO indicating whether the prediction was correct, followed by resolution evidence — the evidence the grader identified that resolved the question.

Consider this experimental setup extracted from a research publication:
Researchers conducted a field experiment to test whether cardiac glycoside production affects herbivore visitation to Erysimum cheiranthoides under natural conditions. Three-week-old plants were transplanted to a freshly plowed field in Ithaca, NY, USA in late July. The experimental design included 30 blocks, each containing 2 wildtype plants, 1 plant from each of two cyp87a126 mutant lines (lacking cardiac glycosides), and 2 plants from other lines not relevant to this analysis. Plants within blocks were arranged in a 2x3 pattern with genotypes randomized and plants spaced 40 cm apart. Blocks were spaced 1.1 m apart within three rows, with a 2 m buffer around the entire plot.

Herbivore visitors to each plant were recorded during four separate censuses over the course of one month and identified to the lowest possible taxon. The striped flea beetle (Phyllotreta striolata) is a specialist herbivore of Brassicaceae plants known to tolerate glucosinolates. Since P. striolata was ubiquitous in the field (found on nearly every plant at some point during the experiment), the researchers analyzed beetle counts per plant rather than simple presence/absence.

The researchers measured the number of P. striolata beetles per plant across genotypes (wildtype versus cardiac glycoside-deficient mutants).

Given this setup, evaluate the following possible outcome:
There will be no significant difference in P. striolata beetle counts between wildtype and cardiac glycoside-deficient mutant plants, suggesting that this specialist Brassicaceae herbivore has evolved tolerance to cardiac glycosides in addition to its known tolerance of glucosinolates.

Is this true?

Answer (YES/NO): YES